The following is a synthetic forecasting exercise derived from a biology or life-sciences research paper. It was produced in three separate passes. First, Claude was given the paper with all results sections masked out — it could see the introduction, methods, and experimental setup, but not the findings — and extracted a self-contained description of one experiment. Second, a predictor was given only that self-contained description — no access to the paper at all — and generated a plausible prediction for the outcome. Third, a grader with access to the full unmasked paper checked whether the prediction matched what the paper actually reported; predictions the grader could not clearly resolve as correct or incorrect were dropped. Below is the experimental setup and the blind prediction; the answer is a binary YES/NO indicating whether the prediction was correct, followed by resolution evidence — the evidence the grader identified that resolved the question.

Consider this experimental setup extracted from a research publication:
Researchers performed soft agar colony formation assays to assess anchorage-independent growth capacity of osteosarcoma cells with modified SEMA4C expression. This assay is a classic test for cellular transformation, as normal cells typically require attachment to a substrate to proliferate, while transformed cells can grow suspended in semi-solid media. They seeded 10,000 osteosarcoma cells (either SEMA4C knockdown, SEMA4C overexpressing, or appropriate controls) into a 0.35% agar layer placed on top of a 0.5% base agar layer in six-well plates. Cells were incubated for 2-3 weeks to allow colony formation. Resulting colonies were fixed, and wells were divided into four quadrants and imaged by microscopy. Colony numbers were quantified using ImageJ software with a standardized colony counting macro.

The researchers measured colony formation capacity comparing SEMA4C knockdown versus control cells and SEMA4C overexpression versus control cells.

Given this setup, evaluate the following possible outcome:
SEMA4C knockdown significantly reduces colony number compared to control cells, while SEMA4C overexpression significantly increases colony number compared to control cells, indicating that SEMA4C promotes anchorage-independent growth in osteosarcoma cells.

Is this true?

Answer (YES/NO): YES